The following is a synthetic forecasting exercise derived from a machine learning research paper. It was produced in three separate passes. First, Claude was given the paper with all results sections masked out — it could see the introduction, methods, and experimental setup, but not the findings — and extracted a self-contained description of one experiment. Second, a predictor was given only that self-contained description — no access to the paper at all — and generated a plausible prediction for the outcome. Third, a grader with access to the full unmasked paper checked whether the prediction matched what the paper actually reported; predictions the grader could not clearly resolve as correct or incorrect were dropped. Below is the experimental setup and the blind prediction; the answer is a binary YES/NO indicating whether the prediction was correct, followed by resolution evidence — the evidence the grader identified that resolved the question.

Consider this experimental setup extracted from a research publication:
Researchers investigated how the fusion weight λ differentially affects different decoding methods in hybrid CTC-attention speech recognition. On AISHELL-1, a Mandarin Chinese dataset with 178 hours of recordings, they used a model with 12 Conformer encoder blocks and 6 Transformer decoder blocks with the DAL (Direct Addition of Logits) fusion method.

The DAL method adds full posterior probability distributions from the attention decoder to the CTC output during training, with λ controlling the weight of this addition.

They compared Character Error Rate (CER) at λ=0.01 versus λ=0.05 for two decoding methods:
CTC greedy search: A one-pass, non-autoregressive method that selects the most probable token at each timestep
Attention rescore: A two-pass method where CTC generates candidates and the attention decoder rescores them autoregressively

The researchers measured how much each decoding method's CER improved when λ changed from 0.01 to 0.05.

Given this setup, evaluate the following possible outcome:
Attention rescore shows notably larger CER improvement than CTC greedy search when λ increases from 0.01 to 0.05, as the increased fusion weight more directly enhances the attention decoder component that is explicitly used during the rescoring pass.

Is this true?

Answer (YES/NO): NO